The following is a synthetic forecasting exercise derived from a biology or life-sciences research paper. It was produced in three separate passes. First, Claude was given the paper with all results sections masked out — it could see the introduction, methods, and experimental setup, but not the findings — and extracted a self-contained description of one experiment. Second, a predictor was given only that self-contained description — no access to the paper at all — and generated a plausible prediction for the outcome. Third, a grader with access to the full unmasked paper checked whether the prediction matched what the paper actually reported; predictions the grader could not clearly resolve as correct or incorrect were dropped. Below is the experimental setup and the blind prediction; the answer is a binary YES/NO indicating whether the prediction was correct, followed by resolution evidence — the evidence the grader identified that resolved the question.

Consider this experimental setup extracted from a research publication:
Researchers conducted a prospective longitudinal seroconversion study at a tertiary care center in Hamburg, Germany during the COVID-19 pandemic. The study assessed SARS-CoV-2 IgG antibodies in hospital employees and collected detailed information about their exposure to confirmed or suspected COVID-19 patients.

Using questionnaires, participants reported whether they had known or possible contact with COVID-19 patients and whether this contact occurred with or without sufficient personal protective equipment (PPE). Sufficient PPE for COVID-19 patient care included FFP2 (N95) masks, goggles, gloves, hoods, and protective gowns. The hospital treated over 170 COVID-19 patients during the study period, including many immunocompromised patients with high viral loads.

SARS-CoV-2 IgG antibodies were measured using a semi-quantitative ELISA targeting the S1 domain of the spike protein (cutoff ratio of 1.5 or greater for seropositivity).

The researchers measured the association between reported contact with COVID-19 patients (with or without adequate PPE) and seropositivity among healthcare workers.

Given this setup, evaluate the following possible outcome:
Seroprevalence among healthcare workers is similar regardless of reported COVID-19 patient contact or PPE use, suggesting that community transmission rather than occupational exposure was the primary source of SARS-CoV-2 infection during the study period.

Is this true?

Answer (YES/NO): NO